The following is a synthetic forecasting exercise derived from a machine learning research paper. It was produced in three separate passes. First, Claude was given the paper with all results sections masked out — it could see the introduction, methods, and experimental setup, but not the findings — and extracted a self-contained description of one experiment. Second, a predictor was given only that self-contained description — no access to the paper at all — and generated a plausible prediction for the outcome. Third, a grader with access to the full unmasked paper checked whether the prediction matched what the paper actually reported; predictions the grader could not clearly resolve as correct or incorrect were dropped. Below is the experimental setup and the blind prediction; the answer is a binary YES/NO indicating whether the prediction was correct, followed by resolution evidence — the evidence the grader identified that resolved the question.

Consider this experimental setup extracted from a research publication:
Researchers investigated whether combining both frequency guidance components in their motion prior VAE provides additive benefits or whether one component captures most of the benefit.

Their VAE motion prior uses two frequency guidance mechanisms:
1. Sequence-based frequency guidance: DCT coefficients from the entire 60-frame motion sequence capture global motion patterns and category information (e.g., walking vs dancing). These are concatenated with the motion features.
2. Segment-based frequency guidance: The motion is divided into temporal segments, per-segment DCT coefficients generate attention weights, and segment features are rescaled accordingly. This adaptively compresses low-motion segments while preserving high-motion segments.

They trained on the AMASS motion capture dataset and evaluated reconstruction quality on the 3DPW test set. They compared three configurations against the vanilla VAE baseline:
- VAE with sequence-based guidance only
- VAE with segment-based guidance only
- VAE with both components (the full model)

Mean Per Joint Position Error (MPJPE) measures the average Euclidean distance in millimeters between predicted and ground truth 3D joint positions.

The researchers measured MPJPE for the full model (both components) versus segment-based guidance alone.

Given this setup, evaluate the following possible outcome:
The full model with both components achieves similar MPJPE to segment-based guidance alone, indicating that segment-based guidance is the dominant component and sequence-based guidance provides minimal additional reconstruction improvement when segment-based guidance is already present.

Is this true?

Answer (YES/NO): NO